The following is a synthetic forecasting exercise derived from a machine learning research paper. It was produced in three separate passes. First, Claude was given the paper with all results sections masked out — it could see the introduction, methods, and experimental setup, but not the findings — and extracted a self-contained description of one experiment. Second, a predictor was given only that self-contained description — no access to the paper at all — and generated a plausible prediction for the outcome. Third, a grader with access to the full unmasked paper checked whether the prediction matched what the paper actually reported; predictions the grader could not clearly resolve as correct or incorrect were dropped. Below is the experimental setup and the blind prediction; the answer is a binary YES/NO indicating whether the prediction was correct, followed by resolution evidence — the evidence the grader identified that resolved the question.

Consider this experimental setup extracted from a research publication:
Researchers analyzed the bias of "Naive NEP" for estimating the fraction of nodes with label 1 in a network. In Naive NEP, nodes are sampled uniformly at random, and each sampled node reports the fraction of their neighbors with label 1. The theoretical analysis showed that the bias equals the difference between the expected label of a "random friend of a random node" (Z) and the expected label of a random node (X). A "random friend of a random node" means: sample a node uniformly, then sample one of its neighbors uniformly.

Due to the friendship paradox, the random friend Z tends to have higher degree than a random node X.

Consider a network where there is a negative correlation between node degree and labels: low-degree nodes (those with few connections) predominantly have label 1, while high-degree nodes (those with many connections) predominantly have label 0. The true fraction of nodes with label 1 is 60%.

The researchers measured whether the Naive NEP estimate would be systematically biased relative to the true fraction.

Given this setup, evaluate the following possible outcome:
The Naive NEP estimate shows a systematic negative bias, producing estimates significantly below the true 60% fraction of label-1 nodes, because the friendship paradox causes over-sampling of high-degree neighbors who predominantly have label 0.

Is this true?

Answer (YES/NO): YES